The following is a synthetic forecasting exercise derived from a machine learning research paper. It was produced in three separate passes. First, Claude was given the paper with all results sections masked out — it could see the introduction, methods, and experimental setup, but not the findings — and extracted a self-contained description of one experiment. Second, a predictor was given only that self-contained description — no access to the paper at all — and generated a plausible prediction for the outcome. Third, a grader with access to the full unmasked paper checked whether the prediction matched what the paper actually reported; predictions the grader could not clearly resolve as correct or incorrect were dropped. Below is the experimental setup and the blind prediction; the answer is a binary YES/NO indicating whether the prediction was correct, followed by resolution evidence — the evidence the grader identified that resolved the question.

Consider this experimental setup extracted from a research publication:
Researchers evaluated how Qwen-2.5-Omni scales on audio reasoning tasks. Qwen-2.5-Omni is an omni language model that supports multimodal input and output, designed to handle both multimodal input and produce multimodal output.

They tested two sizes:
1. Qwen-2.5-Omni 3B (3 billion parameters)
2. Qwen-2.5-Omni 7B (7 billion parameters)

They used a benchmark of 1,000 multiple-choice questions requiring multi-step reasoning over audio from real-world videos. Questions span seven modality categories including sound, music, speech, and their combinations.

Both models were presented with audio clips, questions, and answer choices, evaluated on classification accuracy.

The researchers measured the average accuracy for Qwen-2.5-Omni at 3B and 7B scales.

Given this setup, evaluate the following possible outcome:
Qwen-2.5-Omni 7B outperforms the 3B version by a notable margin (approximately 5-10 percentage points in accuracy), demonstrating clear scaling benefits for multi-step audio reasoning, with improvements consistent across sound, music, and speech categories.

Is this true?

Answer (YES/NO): NO